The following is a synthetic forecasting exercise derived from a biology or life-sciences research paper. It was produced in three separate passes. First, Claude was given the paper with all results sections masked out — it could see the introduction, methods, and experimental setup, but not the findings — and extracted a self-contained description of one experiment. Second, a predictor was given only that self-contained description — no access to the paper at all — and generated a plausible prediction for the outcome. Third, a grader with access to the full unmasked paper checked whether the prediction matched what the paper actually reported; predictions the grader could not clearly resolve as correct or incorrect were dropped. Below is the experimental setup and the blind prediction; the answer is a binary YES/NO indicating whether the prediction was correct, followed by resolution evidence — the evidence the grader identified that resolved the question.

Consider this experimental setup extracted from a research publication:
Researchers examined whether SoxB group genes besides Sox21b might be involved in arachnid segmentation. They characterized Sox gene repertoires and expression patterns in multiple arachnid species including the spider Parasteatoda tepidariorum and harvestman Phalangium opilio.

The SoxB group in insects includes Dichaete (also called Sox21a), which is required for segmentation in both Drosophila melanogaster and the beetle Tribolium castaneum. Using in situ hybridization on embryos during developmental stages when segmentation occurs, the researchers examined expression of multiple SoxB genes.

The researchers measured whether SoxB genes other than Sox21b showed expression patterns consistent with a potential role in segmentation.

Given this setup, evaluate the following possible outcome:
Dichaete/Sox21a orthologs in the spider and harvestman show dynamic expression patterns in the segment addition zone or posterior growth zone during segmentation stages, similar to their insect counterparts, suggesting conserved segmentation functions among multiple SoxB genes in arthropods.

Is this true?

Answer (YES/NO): NO